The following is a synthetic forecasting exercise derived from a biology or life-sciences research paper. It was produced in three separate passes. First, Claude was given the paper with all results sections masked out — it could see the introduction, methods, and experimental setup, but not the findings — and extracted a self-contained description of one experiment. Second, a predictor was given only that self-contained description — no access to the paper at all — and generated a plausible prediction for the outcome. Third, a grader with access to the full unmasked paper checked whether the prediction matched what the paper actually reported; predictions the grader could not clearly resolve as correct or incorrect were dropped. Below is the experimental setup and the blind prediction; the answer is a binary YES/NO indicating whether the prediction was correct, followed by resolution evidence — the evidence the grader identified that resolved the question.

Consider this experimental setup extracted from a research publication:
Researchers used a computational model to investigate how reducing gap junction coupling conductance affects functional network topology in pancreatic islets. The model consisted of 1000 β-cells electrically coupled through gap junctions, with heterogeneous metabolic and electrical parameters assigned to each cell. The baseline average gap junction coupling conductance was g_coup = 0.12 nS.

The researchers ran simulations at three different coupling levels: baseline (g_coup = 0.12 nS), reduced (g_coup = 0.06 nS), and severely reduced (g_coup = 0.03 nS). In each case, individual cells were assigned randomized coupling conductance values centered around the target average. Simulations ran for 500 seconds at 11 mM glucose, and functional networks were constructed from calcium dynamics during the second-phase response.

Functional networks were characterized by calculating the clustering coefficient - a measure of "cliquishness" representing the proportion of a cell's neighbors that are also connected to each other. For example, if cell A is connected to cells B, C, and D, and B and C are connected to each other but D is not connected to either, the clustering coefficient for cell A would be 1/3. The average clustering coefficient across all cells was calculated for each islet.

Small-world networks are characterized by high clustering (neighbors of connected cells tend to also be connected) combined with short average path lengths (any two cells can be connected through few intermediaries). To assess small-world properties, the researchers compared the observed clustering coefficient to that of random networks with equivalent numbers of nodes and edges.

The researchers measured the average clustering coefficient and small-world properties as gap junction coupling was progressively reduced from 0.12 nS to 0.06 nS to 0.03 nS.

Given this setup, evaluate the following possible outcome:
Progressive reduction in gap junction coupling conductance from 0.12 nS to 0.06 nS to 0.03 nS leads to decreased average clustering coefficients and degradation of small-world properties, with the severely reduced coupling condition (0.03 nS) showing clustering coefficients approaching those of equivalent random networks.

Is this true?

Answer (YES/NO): NO